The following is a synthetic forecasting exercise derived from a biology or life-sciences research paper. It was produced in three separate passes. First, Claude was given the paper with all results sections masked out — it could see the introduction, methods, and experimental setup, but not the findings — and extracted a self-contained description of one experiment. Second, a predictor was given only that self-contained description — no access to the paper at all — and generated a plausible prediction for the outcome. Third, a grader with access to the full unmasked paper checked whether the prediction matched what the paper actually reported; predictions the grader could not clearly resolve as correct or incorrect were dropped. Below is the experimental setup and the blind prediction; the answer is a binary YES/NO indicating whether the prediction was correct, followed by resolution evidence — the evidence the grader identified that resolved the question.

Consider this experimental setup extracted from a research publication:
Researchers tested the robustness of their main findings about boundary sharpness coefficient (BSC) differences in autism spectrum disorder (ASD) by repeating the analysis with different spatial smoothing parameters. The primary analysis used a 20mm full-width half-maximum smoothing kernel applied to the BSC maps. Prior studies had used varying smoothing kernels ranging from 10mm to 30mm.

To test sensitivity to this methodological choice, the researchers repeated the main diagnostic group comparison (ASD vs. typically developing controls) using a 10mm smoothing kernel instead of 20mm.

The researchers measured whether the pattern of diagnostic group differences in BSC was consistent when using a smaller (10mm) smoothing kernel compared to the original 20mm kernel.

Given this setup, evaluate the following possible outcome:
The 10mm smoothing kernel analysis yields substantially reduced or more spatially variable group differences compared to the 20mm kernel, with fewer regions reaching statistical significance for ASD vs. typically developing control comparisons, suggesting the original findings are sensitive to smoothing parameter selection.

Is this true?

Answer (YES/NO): NO